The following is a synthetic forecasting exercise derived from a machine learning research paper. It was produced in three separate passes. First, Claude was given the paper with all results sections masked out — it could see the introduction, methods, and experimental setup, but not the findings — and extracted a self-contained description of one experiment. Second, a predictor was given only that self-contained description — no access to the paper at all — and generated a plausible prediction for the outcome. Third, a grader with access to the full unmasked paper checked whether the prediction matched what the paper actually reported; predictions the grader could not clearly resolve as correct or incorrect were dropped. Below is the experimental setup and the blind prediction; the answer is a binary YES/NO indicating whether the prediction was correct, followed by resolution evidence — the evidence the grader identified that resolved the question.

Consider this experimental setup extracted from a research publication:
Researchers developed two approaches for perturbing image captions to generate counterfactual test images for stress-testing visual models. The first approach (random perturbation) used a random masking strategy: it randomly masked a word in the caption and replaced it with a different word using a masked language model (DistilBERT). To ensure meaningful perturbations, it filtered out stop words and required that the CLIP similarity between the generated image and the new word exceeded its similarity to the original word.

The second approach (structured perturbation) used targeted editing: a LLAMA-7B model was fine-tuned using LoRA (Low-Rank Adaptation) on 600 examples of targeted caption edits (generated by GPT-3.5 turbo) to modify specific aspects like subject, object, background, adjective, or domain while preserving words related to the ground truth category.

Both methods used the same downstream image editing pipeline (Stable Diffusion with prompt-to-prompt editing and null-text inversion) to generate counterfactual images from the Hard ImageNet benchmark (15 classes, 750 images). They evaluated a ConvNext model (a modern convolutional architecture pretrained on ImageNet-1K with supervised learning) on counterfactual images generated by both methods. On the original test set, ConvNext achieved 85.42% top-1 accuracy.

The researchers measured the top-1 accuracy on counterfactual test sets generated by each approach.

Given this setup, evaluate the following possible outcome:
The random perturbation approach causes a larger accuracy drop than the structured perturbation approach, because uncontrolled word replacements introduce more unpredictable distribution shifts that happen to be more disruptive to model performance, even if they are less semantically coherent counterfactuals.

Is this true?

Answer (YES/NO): NO